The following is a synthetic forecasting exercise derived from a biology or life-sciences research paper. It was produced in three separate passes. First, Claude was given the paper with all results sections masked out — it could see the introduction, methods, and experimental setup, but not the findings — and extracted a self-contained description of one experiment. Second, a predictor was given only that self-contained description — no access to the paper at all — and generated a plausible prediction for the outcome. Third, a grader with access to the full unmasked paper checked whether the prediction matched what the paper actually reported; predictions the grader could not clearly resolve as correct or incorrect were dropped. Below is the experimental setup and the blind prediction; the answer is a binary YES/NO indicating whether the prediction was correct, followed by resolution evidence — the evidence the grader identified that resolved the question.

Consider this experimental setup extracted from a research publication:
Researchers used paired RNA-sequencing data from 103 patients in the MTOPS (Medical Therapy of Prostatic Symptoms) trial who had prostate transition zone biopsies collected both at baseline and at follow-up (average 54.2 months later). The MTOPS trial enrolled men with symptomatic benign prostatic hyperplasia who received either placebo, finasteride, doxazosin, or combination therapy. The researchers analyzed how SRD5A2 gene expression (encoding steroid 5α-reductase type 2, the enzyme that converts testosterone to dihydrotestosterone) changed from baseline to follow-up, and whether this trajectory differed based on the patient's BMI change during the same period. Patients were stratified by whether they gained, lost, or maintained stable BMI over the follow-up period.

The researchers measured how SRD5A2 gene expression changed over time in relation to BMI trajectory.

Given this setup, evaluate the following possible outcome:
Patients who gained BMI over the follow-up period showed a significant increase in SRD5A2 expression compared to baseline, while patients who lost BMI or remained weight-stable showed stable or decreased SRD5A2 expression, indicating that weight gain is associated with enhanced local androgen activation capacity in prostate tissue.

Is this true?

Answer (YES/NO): NO